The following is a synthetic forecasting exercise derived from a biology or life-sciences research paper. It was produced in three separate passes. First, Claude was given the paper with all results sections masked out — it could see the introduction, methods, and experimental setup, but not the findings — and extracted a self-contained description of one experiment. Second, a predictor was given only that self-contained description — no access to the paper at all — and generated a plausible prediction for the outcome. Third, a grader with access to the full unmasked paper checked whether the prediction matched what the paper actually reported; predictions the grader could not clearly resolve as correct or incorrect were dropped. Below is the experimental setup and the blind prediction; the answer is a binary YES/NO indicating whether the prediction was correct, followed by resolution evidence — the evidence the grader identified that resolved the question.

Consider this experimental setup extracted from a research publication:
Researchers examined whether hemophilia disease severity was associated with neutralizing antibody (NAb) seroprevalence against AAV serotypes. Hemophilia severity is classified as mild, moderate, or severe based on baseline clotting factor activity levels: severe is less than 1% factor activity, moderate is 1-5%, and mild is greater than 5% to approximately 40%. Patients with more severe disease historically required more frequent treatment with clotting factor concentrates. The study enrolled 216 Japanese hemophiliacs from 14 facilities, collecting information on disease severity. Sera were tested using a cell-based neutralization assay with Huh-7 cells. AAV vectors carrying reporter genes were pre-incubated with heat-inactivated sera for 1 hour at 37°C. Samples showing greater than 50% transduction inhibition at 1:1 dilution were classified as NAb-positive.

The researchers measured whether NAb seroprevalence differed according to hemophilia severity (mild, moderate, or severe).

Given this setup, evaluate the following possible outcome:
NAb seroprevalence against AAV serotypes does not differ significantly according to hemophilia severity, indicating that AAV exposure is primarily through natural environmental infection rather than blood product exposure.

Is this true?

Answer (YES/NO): YES